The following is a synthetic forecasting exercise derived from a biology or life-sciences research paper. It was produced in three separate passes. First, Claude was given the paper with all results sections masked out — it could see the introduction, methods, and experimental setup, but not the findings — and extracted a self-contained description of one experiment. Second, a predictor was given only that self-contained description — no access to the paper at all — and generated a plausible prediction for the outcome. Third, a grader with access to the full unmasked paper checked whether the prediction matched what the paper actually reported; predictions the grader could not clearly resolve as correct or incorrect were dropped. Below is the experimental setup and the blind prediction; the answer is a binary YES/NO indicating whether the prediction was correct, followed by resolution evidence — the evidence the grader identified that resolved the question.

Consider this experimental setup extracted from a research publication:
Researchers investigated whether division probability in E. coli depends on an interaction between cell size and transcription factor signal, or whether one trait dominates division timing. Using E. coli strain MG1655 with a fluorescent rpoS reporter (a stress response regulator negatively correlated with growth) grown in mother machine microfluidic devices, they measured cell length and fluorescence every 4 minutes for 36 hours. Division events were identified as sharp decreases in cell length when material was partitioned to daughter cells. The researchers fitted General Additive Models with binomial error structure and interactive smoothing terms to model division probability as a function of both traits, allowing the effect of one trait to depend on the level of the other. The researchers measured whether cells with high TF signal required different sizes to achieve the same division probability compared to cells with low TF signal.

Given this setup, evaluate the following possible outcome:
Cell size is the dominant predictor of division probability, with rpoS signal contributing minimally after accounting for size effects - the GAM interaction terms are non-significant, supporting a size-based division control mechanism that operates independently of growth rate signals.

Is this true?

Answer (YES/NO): NO